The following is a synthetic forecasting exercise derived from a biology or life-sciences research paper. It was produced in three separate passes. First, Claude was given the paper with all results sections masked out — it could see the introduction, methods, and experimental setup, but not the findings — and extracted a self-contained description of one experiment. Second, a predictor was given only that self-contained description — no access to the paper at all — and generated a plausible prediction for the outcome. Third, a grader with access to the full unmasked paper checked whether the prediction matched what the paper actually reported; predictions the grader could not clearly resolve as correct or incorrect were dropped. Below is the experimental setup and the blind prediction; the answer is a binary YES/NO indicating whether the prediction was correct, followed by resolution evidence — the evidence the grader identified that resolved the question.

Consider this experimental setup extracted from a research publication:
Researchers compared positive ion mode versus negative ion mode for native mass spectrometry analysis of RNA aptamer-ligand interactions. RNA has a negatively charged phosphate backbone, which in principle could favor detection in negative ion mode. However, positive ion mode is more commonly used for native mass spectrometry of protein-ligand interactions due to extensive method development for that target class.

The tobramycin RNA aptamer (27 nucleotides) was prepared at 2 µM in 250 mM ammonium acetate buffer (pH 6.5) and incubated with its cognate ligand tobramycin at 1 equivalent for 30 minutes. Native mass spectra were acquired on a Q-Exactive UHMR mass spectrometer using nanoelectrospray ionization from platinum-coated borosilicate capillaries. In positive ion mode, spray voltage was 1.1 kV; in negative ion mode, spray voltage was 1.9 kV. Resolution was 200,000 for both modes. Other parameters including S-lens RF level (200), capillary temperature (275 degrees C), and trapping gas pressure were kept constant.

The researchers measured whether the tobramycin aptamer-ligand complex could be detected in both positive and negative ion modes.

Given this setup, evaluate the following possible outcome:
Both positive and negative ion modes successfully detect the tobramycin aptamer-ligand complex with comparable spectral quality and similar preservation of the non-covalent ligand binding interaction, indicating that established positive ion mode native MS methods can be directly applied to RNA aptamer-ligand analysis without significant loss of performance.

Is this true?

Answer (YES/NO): YES